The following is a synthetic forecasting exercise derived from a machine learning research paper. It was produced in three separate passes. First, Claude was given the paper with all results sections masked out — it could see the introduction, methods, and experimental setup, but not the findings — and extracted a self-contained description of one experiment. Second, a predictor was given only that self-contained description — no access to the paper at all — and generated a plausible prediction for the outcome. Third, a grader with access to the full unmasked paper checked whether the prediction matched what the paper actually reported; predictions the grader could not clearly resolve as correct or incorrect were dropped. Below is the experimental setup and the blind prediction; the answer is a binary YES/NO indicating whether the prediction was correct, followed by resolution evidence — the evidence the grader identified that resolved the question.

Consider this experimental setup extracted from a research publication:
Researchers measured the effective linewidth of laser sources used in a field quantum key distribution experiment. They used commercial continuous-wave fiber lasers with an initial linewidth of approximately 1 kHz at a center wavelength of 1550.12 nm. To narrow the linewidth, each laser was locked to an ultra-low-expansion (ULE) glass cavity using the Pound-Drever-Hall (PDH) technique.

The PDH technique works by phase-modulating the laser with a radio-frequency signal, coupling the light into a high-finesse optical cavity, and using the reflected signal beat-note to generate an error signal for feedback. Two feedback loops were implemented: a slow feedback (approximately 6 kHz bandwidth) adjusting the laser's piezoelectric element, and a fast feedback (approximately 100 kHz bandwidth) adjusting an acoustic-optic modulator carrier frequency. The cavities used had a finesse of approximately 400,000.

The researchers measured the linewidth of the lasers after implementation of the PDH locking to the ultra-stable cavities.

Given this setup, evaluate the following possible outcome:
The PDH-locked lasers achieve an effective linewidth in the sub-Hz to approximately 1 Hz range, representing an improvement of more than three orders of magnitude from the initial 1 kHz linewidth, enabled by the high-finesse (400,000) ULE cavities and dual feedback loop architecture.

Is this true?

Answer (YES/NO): YES